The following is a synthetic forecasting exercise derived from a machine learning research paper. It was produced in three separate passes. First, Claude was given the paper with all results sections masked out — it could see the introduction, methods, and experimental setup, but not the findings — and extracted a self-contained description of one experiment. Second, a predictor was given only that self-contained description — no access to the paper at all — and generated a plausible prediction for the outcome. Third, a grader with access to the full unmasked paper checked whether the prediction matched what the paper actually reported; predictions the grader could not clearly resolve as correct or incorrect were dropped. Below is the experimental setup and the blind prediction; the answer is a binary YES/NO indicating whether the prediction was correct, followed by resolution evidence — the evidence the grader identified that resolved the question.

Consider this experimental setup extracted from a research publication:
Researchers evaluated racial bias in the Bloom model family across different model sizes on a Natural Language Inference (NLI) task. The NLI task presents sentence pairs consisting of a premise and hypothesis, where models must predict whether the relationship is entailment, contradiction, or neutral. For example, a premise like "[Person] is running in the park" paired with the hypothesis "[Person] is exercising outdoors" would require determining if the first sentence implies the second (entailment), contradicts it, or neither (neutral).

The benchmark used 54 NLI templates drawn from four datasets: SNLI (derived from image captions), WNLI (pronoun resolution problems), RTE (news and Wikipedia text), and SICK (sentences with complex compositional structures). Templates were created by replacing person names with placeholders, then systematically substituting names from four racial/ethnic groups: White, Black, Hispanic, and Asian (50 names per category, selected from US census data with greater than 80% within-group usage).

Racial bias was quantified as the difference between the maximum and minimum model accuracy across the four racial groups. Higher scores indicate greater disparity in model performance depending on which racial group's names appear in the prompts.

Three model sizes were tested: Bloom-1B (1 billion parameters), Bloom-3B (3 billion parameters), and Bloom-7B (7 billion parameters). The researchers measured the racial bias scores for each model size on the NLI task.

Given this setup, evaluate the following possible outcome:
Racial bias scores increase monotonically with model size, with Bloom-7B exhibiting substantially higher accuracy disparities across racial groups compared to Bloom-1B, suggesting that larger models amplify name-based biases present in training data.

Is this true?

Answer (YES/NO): YES